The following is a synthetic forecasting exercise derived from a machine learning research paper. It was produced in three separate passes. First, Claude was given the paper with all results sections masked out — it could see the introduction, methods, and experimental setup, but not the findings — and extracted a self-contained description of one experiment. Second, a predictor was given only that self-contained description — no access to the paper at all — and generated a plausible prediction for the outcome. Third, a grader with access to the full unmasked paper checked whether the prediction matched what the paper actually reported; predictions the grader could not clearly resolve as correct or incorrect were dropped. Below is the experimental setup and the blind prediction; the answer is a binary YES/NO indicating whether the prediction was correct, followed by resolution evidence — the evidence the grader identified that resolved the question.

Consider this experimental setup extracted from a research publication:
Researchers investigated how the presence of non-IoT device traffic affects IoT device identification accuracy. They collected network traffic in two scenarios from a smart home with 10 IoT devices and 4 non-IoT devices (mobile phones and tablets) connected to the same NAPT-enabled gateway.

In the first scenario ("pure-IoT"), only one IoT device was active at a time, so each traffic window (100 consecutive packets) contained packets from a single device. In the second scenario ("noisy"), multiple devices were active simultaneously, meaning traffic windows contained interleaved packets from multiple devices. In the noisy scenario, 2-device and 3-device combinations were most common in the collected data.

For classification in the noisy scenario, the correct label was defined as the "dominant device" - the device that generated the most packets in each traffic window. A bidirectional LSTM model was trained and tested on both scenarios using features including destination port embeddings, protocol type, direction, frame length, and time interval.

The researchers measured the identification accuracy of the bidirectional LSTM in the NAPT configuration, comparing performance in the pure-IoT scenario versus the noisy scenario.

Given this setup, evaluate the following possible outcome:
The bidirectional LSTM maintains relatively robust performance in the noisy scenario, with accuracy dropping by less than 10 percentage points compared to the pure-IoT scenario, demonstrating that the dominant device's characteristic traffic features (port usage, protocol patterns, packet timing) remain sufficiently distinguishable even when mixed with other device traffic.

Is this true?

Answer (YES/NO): YES